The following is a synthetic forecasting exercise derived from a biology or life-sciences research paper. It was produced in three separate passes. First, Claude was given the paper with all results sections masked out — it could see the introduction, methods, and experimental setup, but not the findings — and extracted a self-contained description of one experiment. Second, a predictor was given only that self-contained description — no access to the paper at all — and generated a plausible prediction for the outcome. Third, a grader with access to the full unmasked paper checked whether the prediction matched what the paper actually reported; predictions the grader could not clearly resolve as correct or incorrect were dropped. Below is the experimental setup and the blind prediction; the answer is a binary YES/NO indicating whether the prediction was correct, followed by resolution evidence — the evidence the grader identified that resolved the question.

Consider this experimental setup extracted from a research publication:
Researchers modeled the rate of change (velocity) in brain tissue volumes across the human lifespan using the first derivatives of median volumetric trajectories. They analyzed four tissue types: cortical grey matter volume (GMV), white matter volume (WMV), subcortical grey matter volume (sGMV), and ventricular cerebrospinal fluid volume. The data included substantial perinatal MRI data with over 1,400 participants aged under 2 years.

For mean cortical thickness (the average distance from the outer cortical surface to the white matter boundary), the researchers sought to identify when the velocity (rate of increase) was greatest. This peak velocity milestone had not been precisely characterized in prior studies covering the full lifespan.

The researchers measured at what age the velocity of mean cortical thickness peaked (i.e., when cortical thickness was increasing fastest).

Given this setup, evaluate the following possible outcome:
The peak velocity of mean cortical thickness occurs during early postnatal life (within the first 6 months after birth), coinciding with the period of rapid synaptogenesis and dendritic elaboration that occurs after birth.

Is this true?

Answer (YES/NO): NO